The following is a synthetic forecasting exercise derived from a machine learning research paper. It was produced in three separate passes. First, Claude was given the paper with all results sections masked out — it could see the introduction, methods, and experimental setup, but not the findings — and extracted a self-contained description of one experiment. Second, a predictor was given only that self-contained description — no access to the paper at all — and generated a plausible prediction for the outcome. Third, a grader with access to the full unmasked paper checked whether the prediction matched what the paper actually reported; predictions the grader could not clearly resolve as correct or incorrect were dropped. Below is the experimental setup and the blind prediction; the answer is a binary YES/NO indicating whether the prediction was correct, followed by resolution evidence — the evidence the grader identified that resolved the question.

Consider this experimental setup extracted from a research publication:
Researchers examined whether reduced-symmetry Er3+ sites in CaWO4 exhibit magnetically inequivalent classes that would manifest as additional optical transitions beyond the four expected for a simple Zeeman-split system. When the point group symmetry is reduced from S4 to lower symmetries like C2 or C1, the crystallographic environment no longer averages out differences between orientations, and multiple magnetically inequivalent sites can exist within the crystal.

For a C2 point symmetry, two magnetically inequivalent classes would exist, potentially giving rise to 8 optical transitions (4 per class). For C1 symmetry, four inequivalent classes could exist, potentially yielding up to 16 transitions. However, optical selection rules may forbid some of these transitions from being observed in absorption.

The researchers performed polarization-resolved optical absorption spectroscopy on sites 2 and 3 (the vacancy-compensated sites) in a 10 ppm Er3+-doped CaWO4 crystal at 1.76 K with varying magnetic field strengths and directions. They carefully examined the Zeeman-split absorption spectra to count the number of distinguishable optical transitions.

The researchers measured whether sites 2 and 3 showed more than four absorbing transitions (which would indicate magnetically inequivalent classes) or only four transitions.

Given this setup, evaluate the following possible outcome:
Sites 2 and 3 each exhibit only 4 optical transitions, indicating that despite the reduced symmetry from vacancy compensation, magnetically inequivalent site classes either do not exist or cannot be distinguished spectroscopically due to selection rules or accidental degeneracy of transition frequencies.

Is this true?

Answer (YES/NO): YES